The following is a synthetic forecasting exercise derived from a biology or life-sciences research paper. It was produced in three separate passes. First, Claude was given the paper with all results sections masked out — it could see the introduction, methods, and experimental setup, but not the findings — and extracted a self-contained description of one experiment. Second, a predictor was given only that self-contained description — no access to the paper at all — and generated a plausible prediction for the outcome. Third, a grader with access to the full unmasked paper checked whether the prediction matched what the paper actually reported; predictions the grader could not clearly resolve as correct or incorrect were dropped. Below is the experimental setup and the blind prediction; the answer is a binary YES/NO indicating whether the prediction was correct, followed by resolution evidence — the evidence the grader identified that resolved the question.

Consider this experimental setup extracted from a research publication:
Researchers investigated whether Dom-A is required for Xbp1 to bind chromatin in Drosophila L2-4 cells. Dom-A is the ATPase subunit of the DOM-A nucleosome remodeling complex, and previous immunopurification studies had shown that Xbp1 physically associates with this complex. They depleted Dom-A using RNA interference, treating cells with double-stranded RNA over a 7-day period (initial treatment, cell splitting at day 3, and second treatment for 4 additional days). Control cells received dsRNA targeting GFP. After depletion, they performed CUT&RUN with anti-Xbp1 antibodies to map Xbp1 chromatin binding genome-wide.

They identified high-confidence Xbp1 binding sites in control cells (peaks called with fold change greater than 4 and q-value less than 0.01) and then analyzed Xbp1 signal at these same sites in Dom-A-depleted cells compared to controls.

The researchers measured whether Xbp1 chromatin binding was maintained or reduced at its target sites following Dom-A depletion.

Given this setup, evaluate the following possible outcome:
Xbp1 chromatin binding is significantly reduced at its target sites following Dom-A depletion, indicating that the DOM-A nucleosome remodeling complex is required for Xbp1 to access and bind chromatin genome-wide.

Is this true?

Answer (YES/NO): YES